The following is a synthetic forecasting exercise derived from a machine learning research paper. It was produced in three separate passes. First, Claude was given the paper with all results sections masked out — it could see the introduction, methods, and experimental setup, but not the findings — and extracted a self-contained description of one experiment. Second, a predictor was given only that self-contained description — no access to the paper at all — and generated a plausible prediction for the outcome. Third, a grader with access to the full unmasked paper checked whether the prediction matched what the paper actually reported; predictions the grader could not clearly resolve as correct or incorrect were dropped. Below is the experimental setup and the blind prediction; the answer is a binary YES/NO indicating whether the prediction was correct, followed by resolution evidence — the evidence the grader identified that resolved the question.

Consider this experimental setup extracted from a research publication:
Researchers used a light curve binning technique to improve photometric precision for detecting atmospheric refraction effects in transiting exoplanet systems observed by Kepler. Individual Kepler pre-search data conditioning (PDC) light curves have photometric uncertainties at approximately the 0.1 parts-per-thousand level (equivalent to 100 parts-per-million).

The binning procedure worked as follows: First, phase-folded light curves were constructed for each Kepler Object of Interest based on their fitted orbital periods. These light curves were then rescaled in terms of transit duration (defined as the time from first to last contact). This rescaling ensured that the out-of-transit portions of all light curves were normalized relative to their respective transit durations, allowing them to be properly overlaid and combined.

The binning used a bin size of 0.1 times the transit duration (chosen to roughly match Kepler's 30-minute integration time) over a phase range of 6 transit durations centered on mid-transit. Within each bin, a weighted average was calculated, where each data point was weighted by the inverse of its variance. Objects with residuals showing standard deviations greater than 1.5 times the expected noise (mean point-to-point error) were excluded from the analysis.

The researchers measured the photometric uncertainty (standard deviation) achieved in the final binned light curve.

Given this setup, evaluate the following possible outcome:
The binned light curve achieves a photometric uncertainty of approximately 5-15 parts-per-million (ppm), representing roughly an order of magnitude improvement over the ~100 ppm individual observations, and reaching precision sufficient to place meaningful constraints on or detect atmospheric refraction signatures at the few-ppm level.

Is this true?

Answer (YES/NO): NO